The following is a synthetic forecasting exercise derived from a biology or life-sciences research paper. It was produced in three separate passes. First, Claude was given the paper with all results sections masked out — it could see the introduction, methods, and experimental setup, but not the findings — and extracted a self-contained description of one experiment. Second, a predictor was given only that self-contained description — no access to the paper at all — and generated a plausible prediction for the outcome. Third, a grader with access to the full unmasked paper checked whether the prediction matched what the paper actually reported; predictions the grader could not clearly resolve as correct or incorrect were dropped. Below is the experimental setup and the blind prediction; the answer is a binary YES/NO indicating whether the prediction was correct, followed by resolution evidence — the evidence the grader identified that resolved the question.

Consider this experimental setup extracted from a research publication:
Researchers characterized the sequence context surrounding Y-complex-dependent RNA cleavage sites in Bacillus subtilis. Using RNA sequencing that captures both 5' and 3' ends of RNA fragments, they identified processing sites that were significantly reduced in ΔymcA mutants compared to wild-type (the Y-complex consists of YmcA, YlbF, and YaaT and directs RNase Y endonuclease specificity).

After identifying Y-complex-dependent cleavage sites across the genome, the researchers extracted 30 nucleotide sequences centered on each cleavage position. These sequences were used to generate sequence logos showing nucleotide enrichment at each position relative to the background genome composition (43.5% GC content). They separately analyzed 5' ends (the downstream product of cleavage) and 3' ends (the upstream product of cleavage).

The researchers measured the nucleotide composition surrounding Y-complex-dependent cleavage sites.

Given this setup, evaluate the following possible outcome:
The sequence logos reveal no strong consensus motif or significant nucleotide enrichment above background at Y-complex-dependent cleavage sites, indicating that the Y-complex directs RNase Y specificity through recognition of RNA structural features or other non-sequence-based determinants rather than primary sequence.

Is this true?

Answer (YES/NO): NO